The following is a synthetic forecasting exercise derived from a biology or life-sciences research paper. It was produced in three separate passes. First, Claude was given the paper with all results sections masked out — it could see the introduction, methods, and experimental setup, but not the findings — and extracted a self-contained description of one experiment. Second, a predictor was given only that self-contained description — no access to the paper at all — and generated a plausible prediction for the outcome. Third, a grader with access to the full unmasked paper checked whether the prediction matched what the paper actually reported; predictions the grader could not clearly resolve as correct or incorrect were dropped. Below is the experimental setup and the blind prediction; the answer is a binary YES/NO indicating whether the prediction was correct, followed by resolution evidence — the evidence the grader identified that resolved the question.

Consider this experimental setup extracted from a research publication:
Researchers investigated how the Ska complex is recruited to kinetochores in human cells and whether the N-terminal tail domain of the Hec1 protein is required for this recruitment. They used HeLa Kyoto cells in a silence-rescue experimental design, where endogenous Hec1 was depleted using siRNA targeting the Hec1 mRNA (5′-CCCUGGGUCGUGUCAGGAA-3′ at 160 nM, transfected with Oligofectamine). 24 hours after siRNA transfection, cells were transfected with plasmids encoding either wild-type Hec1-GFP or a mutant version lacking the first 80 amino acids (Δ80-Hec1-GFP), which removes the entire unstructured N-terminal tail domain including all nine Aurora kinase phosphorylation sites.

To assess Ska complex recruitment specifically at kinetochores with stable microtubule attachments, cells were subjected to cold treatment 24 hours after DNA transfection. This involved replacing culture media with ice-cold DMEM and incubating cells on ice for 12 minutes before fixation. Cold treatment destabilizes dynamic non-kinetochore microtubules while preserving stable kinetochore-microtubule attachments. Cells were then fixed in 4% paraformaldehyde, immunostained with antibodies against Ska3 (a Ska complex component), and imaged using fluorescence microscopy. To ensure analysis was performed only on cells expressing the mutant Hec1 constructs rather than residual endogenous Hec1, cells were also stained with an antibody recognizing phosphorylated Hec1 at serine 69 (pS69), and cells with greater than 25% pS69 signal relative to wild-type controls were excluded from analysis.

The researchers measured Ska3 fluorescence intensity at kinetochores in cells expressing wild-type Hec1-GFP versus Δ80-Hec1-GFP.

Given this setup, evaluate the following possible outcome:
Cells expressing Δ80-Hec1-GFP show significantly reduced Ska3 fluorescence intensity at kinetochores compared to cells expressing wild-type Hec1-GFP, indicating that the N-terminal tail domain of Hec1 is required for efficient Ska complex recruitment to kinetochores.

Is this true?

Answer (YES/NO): NO